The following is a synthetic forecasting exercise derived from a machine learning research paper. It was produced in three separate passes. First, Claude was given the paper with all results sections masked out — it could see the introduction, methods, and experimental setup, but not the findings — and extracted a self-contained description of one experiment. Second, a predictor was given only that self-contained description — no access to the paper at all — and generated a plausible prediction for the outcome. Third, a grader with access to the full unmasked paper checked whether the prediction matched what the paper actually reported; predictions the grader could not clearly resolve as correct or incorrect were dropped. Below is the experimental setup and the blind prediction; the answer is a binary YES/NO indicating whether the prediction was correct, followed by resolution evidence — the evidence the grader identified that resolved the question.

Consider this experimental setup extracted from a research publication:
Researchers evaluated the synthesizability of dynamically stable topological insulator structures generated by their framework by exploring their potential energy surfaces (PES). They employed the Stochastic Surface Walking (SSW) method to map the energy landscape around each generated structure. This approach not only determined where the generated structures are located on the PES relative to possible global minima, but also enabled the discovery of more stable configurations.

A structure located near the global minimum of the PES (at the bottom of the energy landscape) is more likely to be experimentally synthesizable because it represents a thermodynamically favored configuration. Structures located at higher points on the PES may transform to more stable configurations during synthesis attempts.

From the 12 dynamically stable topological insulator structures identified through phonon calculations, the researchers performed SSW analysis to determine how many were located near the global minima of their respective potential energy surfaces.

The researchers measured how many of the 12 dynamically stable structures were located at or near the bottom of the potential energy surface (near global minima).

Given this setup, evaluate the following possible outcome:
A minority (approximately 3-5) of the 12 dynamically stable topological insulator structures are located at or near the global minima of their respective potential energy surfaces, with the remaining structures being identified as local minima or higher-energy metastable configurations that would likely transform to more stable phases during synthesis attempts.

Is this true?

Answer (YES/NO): YES